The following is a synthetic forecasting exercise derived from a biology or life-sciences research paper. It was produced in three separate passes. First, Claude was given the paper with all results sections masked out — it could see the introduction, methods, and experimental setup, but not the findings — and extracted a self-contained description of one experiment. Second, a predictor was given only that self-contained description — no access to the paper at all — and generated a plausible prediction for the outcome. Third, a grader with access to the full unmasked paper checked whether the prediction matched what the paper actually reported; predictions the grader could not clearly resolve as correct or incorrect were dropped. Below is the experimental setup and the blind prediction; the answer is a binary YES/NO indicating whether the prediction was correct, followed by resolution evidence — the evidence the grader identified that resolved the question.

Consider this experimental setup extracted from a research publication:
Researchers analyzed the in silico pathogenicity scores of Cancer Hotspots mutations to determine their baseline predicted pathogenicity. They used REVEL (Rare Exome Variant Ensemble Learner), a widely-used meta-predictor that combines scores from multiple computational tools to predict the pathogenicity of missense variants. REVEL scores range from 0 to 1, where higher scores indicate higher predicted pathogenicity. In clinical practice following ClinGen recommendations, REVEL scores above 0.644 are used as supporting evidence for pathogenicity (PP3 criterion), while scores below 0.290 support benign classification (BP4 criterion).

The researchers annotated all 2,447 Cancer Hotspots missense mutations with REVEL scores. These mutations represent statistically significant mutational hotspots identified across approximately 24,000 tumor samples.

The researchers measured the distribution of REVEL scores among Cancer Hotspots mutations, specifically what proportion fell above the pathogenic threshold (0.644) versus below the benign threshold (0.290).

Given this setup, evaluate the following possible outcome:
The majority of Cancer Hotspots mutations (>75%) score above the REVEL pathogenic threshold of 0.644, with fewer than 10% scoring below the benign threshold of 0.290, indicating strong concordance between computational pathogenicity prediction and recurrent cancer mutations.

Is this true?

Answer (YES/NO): NO